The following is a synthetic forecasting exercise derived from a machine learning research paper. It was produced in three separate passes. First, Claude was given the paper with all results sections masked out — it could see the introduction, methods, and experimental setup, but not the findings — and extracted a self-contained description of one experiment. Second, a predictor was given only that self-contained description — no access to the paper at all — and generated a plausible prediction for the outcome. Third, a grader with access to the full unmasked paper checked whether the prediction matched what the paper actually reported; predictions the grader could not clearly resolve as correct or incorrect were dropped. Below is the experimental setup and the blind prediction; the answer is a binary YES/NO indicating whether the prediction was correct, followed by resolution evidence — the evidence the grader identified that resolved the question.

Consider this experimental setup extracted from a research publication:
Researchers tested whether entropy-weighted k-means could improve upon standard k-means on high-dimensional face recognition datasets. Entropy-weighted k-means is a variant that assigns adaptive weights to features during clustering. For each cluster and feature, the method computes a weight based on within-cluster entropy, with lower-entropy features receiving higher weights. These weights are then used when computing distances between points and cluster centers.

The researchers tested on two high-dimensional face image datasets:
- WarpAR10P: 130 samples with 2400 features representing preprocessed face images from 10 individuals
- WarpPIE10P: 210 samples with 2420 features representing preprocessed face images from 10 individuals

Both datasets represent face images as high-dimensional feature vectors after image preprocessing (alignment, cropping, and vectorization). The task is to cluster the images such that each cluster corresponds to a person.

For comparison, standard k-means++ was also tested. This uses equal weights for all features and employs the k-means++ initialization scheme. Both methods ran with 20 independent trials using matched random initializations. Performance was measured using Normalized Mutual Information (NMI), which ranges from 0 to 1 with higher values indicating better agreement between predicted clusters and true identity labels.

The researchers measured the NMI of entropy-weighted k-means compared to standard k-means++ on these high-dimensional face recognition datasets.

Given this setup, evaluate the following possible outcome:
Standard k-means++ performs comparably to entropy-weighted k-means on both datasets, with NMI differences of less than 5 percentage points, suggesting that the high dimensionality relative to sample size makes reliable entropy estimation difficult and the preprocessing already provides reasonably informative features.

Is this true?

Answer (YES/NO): NO